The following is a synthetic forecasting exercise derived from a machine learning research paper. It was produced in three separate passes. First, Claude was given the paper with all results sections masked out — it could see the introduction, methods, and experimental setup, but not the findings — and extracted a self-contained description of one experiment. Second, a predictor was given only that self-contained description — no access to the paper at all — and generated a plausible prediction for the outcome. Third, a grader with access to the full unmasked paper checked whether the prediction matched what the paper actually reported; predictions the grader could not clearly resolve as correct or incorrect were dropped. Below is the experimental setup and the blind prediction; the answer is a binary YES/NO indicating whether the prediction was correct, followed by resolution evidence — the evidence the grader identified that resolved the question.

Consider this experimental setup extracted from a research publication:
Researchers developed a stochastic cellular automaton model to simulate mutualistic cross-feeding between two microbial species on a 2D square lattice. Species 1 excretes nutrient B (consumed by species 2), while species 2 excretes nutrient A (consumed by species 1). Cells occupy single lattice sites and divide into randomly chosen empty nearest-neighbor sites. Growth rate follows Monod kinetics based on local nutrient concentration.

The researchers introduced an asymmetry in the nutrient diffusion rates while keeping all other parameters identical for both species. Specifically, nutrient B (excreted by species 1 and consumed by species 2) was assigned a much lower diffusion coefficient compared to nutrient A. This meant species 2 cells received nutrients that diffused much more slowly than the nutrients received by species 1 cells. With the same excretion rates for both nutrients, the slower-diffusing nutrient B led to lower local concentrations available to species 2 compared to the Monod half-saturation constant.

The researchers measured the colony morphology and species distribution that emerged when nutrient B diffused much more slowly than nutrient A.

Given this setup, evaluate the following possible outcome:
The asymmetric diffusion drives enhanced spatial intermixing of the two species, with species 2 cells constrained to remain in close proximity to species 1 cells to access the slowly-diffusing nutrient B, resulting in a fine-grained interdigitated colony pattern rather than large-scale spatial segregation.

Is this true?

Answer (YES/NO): NO